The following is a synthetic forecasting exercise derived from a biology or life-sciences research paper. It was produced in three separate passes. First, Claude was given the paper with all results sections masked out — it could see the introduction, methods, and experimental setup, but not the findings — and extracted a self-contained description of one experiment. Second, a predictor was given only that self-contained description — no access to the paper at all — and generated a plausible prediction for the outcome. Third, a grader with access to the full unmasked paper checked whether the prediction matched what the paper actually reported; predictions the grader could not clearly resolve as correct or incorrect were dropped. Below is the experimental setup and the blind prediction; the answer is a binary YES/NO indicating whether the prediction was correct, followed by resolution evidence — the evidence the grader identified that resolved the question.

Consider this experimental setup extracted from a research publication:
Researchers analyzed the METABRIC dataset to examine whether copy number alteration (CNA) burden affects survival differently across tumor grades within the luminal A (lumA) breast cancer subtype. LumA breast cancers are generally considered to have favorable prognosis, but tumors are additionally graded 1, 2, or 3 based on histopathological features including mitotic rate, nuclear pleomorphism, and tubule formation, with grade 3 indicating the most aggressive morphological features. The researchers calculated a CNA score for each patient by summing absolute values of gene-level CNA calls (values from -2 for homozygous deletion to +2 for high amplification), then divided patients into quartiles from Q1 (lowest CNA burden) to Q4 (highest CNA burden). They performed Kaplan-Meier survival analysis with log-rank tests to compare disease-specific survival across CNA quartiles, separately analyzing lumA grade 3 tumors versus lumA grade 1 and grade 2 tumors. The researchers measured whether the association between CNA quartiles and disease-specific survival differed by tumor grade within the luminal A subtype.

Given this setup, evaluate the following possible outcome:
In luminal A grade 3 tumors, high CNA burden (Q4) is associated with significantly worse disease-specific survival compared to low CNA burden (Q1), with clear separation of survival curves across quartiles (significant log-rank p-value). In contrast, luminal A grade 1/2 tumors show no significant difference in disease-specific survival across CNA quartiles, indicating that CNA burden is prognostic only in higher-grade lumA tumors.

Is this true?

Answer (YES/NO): YES